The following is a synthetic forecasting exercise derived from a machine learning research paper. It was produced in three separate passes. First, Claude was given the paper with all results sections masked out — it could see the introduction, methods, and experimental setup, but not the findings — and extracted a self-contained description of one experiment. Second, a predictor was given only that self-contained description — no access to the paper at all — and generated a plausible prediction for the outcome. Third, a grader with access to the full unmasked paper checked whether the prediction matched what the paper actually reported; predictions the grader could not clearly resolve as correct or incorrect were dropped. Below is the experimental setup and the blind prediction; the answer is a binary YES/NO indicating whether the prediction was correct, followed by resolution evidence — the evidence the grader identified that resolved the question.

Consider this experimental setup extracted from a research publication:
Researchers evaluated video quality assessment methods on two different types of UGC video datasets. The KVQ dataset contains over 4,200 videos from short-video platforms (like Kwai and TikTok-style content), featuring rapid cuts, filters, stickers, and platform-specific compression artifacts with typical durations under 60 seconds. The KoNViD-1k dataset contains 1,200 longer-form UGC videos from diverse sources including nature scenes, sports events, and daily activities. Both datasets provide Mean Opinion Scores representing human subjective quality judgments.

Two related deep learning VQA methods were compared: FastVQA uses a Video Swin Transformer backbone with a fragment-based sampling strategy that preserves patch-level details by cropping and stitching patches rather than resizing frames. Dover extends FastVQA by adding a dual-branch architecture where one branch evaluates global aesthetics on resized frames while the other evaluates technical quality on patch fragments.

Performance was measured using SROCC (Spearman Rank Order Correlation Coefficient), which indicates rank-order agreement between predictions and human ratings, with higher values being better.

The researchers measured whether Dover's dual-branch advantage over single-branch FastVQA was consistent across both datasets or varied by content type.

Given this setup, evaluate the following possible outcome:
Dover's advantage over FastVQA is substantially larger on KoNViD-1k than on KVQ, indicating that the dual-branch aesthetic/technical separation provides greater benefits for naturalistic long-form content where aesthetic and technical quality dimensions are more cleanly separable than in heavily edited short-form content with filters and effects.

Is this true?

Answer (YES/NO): YES